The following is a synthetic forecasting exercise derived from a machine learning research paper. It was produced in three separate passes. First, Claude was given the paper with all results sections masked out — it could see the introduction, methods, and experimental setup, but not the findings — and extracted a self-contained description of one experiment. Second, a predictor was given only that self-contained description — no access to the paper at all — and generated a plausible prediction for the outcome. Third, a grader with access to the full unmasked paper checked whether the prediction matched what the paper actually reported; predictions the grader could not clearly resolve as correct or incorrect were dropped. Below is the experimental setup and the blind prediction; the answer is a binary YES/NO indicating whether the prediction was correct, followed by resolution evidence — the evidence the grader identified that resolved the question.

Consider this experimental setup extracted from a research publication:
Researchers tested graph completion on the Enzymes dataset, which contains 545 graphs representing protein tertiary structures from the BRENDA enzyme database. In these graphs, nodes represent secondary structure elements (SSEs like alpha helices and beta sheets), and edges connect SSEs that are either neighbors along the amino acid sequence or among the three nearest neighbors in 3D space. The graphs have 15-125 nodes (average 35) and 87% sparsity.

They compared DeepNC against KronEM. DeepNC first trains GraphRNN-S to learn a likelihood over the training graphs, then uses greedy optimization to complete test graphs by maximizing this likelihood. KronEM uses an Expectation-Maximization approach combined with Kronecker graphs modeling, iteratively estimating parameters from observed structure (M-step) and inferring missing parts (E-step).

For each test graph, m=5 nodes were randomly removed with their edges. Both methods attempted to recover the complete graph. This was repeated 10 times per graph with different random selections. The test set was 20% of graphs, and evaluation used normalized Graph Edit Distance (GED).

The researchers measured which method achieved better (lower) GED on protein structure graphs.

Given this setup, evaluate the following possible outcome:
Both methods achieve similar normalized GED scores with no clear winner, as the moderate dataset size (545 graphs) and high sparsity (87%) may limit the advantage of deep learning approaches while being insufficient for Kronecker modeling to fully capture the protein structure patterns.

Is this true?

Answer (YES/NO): YES